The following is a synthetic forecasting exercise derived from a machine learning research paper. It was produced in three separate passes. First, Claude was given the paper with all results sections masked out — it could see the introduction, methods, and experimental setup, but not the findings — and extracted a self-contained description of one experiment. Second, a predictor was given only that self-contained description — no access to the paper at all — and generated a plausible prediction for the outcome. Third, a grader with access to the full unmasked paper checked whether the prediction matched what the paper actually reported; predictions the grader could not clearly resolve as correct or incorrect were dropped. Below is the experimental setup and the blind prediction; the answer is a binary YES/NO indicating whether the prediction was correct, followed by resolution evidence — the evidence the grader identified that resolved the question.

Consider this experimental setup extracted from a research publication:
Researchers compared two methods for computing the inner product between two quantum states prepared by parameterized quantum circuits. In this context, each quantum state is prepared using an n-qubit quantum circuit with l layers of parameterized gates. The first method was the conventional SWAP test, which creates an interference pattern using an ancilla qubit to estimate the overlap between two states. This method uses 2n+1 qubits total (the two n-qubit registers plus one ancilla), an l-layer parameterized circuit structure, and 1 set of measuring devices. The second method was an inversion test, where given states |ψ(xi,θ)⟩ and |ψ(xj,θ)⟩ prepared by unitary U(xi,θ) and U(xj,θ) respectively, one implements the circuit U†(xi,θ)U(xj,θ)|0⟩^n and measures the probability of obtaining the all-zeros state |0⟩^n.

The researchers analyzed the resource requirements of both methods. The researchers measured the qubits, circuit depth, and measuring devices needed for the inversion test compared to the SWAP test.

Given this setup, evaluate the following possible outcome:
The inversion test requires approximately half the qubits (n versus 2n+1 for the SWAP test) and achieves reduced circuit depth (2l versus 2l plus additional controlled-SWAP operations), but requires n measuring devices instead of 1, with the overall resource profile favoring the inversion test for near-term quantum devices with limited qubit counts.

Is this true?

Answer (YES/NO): NO